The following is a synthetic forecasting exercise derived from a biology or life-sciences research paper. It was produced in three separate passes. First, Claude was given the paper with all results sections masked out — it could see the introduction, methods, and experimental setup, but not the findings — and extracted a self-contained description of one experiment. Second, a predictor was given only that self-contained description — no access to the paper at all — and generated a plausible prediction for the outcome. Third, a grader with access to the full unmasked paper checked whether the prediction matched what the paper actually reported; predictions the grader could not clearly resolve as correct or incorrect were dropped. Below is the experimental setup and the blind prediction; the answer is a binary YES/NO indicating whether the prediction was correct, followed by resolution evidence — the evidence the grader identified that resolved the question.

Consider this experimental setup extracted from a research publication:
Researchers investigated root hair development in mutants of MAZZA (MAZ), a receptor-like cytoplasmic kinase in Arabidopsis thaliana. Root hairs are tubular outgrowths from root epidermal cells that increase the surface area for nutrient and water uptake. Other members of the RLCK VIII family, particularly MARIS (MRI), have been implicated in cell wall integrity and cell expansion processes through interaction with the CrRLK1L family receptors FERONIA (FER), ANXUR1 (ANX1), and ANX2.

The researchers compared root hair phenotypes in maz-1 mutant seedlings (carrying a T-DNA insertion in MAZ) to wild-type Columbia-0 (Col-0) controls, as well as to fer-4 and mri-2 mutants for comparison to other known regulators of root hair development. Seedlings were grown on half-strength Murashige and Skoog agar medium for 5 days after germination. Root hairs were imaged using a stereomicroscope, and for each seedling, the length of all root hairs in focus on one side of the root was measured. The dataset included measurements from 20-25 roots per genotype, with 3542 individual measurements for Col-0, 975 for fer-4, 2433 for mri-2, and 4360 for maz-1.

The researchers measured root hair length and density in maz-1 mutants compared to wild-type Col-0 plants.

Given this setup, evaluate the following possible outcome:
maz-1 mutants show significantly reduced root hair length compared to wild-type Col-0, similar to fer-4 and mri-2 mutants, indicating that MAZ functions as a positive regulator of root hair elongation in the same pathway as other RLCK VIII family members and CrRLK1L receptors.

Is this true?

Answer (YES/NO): NO